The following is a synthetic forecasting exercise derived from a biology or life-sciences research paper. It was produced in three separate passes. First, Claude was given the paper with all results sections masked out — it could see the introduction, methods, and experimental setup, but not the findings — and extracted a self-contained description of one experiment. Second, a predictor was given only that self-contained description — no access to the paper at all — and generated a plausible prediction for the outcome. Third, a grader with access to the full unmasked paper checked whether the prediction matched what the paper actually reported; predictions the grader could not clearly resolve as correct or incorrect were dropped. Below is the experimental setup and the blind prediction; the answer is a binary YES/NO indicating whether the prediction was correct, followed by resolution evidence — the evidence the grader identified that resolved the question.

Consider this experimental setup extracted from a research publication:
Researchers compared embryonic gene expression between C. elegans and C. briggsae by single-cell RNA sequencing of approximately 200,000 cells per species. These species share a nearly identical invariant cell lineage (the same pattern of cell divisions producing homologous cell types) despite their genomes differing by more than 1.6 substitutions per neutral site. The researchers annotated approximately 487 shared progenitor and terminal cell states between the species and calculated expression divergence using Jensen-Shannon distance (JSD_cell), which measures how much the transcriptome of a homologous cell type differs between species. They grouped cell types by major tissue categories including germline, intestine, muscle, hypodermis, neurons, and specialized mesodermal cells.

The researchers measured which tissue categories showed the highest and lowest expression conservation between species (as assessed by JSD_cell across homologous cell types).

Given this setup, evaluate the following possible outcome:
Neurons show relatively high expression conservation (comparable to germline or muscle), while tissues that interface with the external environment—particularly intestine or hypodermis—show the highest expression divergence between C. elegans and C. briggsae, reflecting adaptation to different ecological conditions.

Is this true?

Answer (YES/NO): NO